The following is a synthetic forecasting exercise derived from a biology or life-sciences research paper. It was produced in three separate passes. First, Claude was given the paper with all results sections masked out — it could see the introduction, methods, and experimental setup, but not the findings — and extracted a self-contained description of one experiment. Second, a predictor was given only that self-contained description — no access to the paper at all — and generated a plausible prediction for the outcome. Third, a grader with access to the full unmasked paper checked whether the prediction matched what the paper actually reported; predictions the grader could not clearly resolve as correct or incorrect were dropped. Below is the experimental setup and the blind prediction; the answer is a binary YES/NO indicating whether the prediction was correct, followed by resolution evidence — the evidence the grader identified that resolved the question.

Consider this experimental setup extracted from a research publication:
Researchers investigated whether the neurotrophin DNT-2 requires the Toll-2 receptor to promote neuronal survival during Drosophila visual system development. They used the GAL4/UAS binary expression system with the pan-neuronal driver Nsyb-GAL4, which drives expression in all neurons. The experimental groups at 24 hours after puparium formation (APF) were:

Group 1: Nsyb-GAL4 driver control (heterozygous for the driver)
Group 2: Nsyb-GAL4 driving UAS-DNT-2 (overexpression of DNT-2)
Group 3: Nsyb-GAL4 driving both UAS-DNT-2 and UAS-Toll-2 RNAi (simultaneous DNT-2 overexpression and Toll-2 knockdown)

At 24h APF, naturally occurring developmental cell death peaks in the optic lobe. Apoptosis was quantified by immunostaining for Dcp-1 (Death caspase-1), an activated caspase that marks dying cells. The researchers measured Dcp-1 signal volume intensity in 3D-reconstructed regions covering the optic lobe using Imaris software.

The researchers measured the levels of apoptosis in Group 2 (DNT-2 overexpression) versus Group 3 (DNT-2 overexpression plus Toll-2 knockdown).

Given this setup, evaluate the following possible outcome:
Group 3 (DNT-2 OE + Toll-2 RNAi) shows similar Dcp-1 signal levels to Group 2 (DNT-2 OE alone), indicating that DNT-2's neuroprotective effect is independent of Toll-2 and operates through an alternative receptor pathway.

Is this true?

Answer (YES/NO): NO